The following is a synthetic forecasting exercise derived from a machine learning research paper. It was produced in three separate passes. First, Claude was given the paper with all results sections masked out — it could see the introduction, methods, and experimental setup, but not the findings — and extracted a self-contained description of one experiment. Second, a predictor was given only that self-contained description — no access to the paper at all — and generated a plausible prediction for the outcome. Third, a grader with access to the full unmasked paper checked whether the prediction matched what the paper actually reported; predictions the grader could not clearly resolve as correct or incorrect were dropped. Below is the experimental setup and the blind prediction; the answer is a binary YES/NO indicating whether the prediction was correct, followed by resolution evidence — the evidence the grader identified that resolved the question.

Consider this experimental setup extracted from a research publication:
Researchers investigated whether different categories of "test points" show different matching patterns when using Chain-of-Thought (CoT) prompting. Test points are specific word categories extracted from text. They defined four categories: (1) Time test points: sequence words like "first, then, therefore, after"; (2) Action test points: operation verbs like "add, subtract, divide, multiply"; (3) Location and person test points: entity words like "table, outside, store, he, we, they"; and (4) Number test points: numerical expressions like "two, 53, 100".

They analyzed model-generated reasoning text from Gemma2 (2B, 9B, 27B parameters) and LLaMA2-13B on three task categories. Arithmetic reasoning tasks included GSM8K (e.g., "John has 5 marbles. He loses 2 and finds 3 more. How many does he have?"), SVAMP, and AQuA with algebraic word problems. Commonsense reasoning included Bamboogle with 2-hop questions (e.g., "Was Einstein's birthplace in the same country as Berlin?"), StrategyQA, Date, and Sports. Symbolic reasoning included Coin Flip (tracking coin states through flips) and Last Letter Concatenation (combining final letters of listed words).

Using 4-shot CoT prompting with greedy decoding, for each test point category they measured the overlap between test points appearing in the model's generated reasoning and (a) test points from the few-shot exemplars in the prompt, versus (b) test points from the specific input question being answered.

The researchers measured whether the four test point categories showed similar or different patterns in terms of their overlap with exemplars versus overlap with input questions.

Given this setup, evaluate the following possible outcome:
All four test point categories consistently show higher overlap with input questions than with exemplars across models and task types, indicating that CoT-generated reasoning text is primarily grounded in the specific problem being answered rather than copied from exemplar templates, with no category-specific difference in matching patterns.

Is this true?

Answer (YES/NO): NO